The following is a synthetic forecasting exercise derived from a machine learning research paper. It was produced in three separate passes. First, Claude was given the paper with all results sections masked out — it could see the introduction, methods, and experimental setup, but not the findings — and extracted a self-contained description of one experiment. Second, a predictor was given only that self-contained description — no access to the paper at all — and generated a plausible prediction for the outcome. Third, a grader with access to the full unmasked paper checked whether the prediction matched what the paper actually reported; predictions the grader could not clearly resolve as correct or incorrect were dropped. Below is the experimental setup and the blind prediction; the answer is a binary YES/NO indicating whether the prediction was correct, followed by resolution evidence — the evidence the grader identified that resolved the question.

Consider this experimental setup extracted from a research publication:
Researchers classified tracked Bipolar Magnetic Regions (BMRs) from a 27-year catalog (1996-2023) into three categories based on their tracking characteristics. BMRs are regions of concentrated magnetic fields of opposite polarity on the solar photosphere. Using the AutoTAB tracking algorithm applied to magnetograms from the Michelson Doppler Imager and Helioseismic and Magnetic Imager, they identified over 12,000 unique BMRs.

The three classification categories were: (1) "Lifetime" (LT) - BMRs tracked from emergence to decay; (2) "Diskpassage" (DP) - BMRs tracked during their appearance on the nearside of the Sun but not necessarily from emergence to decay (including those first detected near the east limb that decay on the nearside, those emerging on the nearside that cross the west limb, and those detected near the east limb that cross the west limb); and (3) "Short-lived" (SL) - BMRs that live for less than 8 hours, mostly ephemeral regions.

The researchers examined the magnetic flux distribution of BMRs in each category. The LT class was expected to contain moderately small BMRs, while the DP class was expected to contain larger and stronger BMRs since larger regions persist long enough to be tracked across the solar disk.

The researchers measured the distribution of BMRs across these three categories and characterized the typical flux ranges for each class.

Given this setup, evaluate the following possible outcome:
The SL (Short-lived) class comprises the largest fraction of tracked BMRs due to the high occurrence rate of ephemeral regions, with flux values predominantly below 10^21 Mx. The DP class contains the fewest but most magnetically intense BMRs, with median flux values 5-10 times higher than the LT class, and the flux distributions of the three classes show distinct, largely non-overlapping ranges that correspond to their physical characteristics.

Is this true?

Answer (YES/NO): NO